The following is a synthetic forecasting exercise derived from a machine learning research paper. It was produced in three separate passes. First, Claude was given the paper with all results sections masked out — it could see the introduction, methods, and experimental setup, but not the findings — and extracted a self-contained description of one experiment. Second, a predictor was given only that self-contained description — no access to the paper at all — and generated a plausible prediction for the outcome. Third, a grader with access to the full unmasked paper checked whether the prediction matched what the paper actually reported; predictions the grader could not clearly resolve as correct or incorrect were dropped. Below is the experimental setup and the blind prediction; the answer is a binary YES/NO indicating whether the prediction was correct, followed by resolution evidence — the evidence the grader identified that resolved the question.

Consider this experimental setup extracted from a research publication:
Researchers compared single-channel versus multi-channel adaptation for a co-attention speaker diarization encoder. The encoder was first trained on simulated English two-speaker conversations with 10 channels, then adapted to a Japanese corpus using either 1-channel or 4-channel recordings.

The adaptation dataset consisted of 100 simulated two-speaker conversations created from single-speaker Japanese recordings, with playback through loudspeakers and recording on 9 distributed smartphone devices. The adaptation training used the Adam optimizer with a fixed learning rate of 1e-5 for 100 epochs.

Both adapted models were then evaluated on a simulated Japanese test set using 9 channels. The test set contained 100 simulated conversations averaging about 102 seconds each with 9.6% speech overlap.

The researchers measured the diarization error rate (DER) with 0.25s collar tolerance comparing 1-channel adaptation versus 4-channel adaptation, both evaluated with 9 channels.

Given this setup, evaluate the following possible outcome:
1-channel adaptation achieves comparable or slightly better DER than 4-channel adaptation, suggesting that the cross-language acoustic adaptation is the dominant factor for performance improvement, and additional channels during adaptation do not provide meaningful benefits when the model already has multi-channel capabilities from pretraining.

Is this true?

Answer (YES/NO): NO